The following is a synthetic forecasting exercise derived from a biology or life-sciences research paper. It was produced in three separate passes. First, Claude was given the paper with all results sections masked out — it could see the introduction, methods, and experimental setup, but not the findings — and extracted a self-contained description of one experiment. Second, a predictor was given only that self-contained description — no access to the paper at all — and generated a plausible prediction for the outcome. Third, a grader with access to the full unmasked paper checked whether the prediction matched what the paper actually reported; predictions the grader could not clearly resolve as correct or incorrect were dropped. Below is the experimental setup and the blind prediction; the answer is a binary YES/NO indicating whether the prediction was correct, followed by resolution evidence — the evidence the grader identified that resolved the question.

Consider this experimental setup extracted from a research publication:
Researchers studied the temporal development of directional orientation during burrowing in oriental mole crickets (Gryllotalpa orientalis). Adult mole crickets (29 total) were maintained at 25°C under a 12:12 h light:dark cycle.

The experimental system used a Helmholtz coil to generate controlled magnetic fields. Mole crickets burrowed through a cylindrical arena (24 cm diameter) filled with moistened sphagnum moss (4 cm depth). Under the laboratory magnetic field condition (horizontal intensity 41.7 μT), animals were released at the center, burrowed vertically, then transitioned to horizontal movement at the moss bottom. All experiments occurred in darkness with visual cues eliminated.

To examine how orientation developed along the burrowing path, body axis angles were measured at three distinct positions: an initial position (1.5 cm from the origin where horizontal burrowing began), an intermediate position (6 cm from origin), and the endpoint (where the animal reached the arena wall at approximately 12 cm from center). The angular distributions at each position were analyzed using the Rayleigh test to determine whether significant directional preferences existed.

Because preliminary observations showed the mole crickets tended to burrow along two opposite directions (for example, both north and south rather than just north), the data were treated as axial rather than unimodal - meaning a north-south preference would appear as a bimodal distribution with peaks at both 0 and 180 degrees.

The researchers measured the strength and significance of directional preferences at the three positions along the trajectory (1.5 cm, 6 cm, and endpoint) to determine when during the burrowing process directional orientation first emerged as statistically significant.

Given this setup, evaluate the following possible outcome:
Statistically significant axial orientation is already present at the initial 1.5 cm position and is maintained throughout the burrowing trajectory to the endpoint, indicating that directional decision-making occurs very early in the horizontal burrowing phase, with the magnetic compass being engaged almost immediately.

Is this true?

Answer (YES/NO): NO